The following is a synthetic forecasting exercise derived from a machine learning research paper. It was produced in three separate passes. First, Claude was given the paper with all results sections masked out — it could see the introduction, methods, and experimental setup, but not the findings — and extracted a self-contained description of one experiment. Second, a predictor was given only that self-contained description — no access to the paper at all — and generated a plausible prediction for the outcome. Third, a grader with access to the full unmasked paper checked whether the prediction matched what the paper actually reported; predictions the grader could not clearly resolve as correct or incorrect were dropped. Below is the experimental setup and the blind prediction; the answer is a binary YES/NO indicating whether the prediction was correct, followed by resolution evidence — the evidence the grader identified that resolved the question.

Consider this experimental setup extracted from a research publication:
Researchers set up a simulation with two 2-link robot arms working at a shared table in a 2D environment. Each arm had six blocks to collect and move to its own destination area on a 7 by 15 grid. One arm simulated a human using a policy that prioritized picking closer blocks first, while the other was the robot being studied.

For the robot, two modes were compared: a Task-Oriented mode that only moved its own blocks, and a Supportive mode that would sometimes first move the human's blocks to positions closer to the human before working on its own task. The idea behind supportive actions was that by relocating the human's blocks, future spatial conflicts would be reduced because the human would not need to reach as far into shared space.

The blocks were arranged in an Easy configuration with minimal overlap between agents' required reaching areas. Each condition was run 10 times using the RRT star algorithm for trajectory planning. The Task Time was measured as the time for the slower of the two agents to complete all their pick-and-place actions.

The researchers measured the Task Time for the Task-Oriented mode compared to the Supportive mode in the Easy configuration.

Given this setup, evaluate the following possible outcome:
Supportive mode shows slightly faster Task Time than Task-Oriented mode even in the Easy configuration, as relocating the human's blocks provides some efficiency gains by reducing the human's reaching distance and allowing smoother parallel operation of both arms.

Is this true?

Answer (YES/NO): NO